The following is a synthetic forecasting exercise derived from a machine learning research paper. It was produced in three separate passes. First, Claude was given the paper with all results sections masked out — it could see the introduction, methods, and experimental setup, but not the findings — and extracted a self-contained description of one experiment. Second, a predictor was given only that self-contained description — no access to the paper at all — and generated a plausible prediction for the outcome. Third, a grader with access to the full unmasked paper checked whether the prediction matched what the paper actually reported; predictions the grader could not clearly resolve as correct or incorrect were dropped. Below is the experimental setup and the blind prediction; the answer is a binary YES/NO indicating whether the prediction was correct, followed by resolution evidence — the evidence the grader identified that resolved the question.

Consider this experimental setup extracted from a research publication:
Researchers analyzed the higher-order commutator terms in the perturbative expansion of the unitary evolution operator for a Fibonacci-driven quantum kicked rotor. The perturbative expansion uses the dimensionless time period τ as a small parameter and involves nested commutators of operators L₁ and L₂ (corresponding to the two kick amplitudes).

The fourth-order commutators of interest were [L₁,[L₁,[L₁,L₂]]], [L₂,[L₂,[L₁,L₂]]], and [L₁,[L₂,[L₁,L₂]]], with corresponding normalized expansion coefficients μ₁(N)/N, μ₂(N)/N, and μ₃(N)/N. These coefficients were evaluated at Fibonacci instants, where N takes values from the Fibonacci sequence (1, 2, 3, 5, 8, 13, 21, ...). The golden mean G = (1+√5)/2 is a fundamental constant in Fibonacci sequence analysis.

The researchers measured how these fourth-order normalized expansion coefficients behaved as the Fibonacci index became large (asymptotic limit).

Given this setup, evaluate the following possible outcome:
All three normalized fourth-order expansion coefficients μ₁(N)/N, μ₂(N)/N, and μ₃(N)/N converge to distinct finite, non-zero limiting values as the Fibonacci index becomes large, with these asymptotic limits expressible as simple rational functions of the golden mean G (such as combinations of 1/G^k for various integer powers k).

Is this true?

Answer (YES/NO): NO